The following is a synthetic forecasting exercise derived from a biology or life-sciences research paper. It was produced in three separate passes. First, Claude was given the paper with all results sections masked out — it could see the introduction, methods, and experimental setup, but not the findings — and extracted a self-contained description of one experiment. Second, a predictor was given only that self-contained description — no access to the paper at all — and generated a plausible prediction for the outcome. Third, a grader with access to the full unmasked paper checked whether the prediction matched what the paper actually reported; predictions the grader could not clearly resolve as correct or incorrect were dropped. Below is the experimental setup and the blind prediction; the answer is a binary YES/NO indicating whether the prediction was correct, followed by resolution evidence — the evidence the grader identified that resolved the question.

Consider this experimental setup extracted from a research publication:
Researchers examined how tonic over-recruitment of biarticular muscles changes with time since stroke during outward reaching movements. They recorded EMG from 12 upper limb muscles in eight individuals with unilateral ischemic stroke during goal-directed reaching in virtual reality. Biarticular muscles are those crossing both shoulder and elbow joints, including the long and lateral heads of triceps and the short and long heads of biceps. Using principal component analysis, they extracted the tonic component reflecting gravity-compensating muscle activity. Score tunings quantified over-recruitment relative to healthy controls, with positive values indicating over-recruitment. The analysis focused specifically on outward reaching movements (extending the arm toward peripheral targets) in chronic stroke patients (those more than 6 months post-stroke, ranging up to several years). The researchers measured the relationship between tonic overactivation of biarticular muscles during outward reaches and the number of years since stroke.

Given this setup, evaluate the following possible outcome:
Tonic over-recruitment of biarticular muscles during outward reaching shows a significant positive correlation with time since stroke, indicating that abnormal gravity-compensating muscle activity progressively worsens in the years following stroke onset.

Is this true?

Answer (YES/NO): NO